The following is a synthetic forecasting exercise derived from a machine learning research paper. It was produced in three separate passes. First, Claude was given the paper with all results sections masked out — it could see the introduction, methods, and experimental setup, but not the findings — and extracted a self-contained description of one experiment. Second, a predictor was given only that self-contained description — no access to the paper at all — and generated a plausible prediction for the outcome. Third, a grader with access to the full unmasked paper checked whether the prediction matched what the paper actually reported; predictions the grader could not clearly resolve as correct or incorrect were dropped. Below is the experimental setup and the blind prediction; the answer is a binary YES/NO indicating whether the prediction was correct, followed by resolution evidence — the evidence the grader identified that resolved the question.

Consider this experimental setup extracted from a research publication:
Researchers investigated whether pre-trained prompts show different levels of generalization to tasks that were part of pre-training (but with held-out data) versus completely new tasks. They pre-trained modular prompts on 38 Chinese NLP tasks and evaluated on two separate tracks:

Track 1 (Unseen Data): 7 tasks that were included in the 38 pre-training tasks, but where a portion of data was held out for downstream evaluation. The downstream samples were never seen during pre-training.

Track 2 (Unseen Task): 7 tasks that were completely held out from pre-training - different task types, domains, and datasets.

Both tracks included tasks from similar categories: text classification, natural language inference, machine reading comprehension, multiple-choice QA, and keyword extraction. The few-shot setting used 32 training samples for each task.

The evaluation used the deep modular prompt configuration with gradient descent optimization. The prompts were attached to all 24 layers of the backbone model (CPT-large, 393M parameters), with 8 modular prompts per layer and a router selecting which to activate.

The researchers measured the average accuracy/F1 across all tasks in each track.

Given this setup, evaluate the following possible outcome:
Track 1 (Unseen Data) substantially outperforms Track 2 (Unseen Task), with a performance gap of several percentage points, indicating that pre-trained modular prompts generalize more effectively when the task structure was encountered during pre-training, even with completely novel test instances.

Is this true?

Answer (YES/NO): YES